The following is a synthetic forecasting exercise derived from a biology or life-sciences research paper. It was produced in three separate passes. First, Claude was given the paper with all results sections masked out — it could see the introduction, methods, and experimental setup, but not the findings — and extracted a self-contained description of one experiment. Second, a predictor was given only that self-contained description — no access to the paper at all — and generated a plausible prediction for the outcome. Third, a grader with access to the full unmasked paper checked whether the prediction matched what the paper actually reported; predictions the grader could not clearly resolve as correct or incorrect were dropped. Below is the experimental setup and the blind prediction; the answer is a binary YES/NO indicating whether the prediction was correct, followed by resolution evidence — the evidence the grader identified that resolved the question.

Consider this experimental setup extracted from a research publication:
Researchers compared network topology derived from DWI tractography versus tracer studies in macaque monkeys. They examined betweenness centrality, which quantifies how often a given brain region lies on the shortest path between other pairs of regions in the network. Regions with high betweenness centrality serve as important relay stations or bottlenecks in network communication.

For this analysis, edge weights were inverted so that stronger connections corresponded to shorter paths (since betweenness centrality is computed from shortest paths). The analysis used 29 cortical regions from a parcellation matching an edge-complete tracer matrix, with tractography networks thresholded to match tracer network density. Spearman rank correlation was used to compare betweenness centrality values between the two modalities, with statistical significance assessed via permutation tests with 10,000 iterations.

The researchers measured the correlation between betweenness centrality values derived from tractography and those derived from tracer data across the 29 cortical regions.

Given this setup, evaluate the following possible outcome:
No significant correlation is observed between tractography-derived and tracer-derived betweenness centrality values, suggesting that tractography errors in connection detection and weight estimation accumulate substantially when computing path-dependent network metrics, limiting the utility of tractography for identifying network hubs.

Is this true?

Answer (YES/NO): YES